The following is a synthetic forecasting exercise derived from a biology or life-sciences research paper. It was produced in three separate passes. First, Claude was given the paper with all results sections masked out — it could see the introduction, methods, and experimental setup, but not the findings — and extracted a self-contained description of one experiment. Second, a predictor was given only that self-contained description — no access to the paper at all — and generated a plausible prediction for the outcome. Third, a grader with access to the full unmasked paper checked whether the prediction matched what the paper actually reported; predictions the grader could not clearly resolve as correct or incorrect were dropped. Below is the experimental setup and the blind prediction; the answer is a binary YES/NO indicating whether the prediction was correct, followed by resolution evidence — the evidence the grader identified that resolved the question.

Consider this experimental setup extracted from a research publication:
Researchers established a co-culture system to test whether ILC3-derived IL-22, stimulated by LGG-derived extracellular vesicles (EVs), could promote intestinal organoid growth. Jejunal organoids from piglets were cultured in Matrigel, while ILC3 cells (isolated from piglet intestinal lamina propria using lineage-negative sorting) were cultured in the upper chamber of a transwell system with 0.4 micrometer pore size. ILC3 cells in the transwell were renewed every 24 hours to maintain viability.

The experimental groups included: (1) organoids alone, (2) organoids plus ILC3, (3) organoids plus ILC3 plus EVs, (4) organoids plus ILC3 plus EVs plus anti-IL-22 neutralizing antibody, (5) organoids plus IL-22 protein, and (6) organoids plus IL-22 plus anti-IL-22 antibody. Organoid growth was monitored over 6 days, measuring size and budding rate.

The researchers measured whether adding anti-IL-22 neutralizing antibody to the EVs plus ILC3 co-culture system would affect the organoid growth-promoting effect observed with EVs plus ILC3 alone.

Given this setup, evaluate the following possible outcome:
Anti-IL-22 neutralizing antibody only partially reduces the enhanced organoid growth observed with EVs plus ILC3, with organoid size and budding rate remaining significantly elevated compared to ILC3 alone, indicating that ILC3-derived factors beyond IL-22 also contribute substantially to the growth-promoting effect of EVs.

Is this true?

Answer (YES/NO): NO